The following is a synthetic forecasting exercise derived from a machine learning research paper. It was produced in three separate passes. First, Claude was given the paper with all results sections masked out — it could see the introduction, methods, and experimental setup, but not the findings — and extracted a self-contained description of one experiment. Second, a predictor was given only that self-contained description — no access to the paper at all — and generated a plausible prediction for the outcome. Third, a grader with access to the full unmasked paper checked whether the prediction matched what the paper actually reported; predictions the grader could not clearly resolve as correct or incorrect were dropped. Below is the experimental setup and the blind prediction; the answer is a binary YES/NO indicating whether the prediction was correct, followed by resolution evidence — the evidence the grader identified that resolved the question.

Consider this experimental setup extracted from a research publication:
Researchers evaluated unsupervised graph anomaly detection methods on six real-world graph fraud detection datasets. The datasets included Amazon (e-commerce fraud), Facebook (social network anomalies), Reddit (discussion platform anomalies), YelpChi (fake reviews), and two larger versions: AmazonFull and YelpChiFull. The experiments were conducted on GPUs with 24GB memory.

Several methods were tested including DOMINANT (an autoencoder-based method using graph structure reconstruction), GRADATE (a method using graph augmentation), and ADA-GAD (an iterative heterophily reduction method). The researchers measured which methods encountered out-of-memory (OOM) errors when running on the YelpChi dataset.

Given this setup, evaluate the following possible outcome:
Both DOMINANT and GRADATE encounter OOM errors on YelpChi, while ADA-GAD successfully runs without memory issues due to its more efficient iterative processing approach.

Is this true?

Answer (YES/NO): NO